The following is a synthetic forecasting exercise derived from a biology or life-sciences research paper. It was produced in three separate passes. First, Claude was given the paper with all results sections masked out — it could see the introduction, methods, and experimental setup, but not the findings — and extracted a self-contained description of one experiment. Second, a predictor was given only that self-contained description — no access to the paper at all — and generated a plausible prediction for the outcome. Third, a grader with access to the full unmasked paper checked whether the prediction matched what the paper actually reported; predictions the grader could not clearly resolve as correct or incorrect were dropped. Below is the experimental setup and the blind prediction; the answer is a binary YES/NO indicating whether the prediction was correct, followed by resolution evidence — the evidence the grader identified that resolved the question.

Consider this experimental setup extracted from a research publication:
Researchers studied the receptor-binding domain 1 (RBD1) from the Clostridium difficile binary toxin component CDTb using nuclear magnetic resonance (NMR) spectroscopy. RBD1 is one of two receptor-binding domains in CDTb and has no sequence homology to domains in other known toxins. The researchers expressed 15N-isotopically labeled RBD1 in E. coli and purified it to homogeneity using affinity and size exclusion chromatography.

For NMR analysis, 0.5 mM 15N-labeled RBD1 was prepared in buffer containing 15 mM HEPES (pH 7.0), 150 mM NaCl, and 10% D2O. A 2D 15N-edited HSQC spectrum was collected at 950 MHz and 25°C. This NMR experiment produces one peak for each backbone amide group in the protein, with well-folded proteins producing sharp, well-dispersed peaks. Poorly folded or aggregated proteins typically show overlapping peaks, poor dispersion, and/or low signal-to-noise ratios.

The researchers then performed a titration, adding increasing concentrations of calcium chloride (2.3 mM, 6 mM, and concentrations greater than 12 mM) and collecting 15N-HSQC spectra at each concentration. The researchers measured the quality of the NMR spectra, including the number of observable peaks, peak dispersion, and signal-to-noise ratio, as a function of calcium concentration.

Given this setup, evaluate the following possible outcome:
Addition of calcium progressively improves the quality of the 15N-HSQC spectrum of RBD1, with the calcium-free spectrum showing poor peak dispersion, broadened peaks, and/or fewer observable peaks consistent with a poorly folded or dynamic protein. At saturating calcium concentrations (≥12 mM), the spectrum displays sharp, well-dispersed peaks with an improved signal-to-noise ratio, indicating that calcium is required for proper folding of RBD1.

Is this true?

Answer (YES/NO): YES